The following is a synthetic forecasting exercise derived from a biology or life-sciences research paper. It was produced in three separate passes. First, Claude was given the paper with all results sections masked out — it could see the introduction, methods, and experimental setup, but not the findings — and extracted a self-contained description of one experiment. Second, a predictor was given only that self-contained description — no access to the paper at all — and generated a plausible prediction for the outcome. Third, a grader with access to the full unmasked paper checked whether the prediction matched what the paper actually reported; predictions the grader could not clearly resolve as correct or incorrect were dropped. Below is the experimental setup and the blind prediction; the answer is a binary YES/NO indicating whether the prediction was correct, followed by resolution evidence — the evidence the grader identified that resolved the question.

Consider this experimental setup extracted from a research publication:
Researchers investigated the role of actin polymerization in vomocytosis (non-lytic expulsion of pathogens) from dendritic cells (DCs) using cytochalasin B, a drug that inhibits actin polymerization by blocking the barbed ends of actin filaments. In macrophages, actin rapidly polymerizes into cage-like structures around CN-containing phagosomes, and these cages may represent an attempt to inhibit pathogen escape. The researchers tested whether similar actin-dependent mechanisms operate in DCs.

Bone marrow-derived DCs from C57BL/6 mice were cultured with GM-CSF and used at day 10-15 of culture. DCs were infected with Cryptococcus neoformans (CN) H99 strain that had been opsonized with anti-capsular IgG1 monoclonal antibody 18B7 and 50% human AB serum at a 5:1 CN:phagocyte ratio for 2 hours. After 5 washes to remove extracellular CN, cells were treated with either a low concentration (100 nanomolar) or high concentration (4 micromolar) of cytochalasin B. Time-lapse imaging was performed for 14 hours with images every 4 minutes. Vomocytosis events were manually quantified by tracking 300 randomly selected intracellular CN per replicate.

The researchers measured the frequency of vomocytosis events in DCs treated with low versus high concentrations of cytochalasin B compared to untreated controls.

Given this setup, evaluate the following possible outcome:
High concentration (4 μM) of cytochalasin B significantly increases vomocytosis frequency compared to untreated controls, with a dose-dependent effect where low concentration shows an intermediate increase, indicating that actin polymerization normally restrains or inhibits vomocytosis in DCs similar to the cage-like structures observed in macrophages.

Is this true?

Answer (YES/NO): NO